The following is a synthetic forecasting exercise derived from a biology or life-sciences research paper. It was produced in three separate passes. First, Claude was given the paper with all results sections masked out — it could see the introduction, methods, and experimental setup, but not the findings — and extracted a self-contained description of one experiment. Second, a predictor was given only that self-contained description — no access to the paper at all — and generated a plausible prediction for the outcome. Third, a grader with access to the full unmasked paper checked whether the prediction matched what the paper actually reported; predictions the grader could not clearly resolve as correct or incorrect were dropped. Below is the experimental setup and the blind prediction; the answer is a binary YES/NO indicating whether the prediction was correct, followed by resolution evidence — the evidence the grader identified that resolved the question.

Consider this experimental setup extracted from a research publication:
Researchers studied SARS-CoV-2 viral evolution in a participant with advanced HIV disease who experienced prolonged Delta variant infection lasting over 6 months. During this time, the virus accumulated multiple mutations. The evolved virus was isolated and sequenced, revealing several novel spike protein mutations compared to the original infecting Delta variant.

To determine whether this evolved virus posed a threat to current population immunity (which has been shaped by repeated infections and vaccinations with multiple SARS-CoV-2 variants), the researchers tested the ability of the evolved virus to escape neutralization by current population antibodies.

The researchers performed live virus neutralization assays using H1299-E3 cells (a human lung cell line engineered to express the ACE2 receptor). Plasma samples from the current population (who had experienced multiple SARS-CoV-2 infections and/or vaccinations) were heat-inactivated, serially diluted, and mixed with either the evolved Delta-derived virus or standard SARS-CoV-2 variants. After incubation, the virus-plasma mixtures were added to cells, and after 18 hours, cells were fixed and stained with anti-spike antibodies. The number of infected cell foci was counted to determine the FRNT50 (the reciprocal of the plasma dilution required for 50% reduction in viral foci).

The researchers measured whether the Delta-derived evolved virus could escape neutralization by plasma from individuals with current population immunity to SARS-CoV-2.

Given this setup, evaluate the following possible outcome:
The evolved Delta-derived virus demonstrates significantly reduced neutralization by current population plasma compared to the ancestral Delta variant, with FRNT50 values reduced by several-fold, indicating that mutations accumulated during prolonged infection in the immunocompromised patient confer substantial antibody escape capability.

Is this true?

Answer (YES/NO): NO